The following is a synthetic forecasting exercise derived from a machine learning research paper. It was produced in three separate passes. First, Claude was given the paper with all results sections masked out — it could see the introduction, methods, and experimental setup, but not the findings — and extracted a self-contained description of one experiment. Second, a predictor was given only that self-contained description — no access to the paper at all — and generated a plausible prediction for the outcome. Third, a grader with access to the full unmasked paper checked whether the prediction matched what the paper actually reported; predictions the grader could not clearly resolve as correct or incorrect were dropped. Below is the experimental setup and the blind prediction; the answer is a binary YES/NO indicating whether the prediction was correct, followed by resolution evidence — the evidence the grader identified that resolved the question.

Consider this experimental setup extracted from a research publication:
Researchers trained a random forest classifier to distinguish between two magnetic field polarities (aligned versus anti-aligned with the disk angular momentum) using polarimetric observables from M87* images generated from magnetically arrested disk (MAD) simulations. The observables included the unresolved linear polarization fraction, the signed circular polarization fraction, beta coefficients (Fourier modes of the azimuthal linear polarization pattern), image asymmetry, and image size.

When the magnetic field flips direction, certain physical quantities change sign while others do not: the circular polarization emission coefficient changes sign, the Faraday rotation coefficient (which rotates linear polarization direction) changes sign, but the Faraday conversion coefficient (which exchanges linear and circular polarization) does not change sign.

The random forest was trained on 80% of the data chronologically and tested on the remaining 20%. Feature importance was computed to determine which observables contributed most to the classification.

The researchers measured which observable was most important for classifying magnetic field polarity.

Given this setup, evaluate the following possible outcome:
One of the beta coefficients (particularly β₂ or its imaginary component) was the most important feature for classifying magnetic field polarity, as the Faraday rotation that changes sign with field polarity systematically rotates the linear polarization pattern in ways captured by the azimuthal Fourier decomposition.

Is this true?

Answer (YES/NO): YES